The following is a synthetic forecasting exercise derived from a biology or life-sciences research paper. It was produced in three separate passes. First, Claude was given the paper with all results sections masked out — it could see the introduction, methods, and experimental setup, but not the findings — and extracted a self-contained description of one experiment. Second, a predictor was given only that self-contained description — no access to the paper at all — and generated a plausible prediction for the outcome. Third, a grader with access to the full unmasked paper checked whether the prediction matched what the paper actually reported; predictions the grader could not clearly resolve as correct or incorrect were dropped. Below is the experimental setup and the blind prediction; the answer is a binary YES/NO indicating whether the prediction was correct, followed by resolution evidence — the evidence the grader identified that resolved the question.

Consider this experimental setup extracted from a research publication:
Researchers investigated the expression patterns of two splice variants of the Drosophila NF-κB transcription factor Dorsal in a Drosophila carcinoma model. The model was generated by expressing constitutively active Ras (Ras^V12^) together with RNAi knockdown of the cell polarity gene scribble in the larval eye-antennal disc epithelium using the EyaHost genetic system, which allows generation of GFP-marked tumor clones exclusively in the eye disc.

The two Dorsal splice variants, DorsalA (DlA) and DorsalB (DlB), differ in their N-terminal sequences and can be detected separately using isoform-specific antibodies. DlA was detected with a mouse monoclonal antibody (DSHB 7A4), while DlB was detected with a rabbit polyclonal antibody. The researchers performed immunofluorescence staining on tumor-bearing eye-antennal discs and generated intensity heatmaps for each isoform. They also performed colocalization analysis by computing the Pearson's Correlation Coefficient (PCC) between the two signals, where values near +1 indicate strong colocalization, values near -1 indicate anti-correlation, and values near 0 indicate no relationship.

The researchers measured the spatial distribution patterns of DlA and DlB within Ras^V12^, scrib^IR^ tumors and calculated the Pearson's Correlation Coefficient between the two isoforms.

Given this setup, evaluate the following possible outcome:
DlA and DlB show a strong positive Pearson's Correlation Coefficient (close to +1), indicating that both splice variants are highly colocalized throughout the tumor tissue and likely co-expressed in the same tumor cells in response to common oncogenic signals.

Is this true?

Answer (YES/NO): NO